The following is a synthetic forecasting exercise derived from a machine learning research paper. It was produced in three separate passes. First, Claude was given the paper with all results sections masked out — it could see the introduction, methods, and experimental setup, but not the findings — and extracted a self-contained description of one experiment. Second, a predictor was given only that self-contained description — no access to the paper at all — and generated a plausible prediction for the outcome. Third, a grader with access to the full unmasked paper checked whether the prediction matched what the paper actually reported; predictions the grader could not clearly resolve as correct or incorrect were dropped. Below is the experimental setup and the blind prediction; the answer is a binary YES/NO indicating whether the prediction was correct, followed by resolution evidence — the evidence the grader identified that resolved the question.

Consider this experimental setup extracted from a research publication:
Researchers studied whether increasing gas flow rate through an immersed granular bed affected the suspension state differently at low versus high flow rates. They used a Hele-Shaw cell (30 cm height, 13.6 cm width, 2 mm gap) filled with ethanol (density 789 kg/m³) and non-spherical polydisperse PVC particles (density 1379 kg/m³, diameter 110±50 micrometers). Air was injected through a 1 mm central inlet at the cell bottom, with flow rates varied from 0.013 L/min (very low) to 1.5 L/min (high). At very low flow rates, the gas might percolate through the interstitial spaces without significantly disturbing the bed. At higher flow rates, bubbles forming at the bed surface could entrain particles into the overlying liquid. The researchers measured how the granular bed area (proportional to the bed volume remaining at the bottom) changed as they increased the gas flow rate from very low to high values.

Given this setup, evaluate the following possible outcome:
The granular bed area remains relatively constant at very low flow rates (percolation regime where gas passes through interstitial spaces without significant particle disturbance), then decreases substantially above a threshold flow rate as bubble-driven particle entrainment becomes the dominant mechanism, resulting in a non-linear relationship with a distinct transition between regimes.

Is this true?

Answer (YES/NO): NO